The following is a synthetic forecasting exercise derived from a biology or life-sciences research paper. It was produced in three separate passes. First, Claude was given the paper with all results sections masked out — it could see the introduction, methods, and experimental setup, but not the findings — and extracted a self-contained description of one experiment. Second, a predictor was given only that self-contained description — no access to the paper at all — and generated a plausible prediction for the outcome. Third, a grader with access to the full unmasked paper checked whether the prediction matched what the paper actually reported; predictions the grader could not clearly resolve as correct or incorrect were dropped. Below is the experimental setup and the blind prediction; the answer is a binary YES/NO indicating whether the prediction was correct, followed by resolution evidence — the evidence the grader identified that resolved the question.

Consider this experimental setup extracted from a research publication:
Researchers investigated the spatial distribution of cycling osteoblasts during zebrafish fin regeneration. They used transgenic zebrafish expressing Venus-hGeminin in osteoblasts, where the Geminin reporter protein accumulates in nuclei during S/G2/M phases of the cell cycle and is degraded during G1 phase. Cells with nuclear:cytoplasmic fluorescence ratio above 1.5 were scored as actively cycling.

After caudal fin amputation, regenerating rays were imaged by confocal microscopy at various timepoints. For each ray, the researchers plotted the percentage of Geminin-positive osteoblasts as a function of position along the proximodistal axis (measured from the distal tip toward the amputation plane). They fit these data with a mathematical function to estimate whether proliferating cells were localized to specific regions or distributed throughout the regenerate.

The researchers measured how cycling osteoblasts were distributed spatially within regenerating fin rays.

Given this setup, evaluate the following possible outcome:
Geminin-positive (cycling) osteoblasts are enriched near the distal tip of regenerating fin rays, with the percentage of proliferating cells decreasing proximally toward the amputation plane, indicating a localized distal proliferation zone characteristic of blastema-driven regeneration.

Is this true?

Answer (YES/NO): YES